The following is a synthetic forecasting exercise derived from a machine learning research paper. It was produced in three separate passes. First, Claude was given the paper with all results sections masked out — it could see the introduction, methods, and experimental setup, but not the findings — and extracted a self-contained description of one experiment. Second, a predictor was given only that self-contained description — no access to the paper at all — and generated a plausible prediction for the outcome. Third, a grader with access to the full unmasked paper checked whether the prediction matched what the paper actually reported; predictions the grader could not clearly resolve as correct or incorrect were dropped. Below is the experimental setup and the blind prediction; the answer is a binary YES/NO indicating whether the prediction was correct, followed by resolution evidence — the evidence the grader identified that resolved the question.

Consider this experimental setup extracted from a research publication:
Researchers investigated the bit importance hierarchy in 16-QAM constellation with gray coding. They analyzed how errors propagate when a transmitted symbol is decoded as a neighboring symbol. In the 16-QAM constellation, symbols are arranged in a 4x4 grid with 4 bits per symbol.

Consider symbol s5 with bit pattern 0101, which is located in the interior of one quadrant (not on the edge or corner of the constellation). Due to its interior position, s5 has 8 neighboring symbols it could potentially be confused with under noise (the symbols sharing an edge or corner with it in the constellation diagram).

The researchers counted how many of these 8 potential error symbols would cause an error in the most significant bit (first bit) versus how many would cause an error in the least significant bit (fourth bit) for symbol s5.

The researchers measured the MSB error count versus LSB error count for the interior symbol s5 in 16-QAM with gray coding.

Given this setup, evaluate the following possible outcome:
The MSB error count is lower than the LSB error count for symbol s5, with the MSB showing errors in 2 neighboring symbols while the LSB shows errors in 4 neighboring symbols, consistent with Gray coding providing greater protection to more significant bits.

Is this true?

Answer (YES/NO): NO